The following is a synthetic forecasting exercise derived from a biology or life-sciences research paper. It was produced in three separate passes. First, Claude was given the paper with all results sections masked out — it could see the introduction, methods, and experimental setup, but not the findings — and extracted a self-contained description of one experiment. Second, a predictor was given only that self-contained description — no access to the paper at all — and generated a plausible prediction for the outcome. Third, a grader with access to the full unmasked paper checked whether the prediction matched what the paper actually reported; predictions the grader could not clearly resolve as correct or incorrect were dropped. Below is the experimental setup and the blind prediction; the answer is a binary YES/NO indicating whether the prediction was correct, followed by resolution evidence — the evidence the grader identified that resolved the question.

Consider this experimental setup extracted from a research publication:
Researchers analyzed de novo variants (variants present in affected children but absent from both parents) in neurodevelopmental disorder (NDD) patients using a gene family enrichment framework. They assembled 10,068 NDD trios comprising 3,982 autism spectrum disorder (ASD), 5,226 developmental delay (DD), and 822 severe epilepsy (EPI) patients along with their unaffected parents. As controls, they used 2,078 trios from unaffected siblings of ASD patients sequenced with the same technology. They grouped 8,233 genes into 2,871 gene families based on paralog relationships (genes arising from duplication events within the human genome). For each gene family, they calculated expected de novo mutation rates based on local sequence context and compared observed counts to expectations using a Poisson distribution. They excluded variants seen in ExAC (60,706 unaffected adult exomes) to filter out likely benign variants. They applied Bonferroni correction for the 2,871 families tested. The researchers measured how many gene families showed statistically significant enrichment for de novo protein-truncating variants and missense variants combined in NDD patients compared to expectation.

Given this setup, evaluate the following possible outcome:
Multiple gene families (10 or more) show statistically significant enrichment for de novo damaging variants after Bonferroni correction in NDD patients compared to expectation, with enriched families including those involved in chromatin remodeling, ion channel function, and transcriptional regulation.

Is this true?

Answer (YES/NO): YES